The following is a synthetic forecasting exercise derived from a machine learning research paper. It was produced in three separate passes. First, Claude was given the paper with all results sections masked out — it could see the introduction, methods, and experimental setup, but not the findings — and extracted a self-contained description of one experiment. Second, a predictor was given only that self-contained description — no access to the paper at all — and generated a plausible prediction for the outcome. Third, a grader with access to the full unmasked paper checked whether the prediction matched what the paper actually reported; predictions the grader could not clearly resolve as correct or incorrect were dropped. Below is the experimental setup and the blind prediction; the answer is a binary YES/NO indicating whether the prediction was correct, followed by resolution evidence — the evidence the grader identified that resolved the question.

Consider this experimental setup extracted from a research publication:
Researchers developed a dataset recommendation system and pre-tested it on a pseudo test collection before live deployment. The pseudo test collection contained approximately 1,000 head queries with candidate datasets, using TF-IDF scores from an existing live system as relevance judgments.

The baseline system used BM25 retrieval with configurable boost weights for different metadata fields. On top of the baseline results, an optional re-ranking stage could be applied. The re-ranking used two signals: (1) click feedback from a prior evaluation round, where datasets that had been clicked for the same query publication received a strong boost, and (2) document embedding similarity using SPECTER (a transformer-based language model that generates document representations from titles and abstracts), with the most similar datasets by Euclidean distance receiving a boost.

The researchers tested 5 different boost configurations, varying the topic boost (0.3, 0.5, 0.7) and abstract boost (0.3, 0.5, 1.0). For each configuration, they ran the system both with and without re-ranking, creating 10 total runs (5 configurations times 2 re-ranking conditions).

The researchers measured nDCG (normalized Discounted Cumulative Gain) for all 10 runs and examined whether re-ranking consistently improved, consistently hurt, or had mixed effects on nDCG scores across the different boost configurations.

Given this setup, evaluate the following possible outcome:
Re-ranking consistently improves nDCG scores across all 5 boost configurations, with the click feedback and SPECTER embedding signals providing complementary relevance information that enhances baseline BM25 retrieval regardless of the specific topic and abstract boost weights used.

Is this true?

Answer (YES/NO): NO